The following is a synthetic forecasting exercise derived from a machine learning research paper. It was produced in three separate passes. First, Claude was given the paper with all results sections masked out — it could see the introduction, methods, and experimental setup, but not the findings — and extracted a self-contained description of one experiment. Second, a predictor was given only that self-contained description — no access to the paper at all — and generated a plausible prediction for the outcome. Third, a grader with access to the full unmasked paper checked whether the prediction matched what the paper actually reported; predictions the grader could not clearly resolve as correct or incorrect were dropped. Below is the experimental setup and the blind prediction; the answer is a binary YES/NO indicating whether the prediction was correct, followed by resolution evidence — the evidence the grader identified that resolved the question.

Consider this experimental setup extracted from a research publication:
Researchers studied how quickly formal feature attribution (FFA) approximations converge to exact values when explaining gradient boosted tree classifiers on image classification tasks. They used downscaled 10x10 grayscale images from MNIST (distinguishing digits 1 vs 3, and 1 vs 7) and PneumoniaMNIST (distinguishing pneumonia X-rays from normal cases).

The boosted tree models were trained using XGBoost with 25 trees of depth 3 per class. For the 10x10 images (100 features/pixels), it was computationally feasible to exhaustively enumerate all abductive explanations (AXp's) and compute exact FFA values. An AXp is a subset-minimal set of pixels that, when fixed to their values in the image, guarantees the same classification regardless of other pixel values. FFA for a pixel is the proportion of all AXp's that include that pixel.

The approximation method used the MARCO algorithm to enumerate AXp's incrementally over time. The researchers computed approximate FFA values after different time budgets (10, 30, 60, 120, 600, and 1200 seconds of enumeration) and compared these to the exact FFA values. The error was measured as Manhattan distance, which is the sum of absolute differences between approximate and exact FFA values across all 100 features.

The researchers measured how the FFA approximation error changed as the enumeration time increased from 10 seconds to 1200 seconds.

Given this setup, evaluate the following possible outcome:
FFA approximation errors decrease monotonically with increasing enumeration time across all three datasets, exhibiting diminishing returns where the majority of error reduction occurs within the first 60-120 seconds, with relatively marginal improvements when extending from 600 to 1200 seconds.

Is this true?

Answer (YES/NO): NO